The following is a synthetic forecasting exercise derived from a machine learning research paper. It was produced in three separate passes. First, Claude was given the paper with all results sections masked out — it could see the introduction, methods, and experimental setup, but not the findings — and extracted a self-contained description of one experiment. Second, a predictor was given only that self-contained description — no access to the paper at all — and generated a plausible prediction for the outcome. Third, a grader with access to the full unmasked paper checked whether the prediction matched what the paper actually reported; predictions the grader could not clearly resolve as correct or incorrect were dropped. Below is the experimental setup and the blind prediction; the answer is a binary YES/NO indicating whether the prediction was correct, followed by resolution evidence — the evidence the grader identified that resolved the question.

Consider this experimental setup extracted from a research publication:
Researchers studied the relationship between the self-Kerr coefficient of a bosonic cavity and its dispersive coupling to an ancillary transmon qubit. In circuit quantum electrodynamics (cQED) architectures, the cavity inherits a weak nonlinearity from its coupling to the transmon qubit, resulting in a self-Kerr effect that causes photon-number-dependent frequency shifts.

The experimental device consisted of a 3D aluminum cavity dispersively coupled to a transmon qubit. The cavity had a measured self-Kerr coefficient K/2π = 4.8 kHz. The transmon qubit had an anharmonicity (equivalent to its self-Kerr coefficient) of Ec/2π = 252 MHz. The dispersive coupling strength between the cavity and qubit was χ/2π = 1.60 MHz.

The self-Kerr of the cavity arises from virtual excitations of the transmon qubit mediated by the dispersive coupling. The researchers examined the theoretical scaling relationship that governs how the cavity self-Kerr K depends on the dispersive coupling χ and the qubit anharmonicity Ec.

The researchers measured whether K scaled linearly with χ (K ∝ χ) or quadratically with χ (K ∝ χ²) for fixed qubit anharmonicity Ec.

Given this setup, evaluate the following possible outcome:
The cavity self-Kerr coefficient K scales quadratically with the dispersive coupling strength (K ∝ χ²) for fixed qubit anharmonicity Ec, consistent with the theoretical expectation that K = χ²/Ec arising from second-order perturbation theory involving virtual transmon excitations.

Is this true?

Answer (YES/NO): YES